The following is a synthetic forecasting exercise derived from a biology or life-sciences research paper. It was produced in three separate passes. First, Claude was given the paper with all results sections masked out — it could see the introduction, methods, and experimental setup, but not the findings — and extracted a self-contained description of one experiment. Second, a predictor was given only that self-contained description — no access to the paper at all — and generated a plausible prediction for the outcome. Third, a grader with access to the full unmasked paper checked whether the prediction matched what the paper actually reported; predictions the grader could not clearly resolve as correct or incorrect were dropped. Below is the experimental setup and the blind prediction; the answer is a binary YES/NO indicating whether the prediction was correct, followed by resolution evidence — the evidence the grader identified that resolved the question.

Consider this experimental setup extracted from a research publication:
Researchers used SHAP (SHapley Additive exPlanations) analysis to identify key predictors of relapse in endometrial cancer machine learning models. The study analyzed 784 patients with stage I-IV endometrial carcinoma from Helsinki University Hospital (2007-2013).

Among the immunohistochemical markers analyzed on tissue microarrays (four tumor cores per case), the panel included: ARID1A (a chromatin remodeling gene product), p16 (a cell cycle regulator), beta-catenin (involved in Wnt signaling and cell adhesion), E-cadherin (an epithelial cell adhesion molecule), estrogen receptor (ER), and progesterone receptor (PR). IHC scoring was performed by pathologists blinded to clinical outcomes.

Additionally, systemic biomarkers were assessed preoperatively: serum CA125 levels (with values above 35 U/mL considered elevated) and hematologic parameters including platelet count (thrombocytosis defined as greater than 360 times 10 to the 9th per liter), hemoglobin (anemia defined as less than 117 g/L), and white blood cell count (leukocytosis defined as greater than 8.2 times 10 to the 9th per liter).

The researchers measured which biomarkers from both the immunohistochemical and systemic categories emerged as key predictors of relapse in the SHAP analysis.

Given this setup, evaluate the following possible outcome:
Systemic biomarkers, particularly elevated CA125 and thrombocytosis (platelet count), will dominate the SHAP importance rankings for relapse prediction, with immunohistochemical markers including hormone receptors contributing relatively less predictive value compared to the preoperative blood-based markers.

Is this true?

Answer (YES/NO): NO